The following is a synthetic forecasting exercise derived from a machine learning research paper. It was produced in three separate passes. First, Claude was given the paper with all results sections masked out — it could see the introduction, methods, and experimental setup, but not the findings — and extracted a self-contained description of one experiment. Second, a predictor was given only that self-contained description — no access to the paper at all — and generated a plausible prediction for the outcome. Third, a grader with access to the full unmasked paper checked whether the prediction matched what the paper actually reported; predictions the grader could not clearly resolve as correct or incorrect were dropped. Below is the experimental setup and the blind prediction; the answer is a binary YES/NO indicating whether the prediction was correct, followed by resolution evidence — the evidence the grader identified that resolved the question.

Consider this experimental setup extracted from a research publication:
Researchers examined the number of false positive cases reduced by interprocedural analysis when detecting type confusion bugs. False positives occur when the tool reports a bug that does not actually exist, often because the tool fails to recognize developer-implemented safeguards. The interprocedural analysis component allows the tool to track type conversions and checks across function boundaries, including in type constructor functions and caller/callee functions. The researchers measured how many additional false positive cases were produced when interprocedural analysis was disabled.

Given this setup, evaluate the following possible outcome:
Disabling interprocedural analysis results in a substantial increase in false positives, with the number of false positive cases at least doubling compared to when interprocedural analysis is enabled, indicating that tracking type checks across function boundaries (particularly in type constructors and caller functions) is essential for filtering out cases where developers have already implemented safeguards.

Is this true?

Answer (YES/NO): NO